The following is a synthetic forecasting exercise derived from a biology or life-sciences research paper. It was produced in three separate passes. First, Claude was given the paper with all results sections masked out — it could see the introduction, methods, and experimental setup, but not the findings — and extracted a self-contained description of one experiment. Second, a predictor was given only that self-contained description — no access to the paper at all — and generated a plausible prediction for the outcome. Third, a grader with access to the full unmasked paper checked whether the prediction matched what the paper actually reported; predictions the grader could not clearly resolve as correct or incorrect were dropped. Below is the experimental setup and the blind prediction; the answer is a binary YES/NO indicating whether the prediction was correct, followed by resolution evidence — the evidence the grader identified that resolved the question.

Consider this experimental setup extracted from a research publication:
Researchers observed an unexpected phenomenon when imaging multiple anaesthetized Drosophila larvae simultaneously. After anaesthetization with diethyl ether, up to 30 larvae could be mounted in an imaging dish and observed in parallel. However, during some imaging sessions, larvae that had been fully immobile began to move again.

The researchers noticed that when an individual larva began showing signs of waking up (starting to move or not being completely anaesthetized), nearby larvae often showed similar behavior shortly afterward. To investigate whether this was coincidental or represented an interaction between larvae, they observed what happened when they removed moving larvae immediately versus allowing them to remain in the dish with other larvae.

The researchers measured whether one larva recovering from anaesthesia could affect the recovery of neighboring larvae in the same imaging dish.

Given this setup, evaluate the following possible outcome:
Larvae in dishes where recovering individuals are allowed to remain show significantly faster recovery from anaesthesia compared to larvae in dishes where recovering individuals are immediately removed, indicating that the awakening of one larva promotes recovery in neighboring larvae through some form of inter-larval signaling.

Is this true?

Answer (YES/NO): YES